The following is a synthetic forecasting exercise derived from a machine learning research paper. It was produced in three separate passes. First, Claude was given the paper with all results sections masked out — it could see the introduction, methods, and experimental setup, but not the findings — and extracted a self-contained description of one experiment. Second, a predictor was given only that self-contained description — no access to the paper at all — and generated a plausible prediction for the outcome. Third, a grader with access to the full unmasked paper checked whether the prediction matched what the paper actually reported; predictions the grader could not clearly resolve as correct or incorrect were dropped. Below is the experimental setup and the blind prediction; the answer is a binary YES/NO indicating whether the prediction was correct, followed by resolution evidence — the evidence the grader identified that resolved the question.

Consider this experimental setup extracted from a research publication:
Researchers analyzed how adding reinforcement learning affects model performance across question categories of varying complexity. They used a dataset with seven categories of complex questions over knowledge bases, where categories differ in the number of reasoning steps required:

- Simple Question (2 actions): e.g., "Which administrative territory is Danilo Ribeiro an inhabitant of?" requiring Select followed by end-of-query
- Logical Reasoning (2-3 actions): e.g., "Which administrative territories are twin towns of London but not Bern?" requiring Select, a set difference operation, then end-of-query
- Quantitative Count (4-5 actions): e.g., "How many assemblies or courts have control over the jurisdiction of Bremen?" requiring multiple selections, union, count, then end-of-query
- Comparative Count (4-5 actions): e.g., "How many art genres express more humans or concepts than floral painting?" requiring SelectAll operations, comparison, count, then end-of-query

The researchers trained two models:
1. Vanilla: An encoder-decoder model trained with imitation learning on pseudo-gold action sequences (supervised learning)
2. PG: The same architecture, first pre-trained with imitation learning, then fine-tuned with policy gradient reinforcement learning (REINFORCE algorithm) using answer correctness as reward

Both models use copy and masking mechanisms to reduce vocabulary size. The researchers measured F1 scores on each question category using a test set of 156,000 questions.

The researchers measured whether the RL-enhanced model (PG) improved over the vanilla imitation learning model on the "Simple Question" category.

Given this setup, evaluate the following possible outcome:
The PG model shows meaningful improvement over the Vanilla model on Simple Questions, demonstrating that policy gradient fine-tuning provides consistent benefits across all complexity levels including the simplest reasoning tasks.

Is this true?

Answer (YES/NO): NO